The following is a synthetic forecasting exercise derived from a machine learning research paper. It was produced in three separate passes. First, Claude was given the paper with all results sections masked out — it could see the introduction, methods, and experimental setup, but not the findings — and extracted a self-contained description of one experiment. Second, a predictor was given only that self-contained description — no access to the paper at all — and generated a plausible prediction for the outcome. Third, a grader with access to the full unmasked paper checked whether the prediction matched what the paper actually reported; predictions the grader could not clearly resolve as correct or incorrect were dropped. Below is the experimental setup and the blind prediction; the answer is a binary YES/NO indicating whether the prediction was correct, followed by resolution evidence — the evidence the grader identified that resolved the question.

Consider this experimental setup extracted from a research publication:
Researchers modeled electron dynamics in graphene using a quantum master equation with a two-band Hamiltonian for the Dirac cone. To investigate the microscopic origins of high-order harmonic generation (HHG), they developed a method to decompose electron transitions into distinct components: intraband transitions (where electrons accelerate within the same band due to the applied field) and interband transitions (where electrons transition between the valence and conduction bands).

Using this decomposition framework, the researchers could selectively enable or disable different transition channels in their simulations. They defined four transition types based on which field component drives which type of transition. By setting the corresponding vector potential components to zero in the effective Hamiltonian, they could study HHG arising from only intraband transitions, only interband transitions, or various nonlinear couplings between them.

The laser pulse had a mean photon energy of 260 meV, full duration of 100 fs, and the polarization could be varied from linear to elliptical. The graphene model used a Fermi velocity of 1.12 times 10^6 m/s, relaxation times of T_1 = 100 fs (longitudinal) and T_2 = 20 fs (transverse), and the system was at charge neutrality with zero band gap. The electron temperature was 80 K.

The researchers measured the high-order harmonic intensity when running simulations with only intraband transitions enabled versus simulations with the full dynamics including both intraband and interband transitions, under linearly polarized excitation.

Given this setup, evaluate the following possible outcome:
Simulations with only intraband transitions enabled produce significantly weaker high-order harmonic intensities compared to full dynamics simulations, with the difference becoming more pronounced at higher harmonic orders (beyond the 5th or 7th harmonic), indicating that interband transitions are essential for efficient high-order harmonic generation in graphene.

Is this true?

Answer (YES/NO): NO